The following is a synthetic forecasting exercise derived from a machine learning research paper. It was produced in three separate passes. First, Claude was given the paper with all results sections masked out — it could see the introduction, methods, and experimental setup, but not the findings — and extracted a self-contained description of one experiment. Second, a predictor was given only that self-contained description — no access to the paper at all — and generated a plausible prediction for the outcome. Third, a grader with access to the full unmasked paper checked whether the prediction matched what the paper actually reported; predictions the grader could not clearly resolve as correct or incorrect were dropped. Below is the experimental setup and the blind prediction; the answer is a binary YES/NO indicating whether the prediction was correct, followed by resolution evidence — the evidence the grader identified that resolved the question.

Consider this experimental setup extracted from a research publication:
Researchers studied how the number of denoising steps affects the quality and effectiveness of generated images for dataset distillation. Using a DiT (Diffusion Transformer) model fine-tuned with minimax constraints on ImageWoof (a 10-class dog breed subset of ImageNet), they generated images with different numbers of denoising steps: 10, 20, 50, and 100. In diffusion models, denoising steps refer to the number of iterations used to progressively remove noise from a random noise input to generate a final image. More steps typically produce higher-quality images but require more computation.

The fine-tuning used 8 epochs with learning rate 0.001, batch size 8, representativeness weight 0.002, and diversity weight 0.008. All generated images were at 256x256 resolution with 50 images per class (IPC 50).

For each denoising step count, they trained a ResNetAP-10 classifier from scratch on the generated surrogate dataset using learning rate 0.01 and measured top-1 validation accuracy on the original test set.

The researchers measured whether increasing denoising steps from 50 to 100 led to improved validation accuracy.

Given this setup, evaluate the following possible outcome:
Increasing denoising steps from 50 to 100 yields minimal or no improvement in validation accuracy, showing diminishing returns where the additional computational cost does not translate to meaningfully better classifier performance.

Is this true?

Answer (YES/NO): YES